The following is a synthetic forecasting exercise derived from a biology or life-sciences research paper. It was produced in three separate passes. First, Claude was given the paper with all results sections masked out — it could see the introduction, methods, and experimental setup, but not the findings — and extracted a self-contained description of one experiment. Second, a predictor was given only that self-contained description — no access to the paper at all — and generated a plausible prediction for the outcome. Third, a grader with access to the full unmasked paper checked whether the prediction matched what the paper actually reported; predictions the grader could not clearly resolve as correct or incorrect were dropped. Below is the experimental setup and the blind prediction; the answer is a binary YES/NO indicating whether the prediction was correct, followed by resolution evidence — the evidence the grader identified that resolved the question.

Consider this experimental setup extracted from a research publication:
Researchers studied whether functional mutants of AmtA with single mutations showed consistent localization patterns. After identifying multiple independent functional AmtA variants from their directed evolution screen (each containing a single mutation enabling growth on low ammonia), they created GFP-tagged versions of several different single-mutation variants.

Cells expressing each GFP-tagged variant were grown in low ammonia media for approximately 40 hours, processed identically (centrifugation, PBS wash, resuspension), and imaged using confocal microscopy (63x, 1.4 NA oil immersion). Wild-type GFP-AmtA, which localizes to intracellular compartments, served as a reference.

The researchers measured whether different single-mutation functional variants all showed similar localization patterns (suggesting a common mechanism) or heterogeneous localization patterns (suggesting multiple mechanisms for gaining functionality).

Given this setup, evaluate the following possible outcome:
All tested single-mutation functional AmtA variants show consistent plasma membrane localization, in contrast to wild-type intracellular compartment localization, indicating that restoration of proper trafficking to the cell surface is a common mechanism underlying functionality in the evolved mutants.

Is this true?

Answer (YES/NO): YES